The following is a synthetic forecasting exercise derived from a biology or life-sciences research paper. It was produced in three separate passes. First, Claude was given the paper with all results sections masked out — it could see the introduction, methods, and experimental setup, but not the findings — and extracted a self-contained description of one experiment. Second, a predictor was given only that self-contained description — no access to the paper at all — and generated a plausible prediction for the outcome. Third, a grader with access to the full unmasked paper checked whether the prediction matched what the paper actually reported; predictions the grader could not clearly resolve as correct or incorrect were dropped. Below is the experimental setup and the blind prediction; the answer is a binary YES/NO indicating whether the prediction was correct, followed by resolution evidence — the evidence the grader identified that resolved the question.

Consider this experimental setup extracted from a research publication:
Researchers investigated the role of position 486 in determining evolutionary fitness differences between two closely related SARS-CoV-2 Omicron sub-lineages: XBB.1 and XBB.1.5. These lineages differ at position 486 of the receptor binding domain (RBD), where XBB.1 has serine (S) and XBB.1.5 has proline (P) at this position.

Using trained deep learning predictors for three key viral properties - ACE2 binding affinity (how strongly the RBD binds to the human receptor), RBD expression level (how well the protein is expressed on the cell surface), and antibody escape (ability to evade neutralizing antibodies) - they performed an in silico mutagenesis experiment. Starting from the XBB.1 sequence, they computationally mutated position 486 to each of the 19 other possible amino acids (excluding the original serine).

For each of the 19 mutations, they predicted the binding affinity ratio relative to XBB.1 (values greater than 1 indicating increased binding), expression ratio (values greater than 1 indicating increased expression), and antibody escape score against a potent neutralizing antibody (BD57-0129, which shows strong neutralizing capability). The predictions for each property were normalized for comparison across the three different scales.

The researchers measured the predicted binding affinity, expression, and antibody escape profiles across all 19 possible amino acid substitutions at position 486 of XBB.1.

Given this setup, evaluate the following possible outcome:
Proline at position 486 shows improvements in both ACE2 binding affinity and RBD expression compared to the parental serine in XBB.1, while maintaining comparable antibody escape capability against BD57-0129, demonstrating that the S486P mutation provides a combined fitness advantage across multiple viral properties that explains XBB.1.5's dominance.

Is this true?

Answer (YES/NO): NO